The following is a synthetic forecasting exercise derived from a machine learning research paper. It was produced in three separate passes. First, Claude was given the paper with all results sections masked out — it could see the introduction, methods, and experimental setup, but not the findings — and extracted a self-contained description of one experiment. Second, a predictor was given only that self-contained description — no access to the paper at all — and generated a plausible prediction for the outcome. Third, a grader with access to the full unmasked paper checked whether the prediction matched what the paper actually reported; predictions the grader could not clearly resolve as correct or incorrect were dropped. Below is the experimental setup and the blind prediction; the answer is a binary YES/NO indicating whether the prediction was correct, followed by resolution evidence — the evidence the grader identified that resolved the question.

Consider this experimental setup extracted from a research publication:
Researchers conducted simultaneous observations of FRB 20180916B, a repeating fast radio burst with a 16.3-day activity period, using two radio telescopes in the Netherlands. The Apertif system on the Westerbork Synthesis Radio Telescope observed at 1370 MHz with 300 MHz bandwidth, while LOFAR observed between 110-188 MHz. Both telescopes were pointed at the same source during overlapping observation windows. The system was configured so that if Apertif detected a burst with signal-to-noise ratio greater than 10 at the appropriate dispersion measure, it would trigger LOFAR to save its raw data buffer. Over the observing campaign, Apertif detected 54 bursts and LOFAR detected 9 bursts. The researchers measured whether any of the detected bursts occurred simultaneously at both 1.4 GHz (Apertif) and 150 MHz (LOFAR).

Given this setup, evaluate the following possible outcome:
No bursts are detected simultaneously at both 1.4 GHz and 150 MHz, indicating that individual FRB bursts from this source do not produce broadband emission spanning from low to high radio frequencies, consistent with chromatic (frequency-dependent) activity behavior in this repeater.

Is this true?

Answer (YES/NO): YES